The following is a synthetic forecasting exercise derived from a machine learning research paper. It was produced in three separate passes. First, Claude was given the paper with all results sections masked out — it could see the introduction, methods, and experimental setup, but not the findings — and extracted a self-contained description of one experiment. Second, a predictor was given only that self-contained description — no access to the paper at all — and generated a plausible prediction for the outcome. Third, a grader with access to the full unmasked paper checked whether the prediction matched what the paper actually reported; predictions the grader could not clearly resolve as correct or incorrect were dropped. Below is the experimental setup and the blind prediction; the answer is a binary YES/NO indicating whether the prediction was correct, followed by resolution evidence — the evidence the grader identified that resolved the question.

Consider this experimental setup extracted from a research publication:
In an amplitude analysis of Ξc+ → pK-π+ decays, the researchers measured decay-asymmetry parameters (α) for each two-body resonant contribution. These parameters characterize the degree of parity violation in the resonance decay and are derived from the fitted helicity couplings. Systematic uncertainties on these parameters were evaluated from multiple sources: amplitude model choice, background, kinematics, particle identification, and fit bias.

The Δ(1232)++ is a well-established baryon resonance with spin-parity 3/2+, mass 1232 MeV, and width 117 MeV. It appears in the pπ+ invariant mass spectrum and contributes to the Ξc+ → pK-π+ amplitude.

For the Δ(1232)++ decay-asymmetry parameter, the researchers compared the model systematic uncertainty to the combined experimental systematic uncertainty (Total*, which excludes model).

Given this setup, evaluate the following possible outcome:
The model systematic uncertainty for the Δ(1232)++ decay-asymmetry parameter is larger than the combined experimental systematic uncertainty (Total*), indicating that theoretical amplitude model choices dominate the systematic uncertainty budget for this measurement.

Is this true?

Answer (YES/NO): YES